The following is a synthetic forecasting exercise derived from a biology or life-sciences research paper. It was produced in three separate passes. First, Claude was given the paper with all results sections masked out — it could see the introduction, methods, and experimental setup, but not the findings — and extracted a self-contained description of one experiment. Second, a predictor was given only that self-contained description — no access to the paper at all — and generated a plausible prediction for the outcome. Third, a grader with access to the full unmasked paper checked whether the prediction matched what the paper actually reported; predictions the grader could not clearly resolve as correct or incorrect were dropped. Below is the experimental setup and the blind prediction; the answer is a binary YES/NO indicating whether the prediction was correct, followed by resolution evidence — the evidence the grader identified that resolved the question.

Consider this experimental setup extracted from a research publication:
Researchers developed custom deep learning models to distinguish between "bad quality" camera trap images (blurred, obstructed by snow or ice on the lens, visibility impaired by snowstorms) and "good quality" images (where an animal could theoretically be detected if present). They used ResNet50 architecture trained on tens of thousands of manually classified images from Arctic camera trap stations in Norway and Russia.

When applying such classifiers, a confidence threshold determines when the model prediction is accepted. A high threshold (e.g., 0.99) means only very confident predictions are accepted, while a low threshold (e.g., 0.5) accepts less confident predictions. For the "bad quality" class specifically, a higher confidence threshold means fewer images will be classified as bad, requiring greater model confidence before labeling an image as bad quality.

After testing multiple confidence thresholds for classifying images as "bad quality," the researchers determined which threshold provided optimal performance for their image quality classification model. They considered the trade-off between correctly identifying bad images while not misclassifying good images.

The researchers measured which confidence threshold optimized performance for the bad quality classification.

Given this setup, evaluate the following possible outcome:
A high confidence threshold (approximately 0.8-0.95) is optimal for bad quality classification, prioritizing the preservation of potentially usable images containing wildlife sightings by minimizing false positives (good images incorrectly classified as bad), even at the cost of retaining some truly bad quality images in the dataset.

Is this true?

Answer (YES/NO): YES